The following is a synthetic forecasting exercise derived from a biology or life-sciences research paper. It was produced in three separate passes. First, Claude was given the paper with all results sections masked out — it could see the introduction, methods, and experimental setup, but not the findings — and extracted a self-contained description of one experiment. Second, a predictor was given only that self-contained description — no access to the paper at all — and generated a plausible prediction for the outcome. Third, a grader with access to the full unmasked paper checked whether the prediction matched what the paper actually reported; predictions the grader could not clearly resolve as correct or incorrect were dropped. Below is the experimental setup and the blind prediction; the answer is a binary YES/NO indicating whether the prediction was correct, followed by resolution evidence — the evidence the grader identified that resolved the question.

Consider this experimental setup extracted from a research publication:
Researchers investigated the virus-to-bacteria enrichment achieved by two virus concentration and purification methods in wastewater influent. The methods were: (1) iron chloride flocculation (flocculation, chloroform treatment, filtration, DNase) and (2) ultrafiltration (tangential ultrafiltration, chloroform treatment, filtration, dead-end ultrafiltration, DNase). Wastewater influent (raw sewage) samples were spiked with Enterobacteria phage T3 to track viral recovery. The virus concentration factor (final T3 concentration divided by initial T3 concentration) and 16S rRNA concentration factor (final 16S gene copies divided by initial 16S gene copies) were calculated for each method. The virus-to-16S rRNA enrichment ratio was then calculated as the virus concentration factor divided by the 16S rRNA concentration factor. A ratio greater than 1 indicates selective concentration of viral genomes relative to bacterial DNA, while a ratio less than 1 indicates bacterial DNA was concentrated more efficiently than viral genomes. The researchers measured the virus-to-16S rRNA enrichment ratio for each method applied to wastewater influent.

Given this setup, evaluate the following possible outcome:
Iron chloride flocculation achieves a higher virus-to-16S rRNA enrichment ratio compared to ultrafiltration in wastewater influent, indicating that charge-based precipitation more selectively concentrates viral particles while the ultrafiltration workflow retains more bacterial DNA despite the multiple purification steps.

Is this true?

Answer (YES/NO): NO